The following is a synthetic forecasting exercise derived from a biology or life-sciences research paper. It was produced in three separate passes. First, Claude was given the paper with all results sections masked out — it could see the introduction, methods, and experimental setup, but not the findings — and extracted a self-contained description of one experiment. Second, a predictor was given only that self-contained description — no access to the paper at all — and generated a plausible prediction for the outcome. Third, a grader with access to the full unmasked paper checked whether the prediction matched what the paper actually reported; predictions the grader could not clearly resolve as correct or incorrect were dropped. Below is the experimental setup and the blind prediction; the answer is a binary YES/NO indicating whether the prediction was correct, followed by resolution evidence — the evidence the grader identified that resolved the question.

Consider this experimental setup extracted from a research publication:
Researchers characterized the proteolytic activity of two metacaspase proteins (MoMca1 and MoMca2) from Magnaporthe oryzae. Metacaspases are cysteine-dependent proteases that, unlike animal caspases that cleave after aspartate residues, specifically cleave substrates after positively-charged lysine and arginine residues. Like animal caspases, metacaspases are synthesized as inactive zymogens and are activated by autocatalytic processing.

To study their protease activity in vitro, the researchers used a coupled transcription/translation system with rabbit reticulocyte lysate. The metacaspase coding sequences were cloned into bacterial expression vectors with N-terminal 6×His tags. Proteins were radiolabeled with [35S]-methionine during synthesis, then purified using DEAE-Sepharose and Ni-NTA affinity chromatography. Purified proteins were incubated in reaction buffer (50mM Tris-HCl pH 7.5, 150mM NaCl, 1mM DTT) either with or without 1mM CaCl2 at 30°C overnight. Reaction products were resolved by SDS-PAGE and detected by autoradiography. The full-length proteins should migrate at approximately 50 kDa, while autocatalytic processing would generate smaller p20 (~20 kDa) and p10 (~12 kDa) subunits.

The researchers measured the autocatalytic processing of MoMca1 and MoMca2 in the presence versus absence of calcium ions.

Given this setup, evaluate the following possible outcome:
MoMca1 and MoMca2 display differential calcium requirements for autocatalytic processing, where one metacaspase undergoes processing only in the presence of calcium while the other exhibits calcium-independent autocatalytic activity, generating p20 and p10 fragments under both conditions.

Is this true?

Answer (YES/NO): NO